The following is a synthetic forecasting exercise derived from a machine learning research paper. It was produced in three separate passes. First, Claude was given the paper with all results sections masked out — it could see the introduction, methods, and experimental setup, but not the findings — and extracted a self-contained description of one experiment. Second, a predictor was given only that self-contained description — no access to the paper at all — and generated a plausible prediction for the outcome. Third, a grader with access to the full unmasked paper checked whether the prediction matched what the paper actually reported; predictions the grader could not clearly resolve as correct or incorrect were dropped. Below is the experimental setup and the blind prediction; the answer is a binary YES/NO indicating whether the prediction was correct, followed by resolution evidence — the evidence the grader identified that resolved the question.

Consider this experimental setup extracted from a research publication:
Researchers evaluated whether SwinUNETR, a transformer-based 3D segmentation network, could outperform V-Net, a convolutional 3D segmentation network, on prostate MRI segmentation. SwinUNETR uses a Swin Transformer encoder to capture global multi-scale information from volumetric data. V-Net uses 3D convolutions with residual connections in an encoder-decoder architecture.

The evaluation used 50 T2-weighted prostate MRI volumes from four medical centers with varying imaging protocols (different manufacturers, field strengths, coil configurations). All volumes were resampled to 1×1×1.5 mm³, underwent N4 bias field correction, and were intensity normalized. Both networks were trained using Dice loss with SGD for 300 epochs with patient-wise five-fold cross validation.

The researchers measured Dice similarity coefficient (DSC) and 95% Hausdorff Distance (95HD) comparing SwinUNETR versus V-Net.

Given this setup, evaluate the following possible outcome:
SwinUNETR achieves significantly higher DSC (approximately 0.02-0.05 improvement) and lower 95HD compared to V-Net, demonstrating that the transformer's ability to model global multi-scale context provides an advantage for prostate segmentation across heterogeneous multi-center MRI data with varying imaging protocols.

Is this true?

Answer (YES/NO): NO